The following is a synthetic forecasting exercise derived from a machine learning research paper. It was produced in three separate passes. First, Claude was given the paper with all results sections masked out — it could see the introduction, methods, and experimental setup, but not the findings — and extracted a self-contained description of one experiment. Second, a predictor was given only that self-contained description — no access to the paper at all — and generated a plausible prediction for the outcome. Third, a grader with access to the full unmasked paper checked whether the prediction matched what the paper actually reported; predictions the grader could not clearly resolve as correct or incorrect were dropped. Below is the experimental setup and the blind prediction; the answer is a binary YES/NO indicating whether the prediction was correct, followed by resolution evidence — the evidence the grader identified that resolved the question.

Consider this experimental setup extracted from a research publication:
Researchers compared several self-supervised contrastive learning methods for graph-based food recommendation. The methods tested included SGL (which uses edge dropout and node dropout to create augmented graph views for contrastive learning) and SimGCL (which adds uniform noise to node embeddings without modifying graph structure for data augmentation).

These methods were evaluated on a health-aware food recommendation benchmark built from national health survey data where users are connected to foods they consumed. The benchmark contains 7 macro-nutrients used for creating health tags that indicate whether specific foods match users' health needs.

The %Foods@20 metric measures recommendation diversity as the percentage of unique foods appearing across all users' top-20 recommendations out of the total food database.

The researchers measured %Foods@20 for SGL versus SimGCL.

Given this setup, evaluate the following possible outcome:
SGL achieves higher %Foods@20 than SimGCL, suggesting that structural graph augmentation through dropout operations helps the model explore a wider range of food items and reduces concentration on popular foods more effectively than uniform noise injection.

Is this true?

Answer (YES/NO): YES